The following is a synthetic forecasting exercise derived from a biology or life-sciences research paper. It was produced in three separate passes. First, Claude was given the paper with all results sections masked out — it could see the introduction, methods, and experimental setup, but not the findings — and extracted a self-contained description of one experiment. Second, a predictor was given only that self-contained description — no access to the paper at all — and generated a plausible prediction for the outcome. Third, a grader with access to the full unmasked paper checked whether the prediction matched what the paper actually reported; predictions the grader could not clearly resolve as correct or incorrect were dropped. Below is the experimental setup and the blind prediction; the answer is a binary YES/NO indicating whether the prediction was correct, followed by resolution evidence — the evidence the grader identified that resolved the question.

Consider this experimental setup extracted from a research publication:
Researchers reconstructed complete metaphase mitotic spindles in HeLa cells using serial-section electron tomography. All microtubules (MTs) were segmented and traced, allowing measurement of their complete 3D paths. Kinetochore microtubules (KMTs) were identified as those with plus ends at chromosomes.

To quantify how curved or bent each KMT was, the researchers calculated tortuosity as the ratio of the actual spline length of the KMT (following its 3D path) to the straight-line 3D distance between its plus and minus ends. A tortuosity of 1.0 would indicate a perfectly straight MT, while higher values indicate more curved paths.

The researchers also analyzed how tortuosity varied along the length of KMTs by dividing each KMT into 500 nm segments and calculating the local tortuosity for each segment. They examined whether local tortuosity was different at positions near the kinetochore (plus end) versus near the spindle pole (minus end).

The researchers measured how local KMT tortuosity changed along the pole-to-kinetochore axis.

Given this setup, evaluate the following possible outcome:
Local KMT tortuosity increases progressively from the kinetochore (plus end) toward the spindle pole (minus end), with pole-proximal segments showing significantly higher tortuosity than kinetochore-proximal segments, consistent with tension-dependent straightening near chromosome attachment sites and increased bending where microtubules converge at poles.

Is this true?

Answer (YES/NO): YES